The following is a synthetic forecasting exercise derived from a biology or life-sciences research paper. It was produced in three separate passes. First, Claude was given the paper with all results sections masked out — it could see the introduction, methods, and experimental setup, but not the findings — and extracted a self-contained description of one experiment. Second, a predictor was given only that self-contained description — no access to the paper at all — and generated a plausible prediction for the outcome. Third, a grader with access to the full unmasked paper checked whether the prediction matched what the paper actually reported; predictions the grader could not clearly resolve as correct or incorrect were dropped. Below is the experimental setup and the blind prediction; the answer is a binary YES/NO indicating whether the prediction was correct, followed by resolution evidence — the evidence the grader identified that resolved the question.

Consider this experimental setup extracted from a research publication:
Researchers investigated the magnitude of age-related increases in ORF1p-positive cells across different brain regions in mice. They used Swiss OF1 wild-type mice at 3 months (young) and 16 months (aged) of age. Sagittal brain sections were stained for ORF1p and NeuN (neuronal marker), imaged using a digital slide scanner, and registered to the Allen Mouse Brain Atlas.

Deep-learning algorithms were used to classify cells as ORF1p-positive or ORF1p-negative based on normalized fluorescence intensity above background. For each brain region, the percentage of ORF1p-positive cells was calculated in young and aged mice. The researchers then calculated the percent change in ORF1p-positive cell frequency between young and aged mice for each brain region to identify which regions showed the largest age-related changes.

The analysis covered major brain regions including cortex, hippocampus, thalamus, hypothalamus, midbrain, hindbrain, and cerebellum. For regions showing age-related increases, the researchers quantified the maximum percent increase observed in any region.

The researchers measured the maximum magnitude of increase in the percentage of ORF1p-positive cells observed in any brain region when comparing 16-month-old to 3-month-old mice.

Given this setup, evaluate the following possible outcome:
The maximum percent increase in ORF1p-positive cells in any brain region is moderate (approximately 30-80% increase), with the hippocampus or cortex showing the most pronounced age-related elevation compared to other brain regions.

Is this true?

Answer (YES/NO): NO